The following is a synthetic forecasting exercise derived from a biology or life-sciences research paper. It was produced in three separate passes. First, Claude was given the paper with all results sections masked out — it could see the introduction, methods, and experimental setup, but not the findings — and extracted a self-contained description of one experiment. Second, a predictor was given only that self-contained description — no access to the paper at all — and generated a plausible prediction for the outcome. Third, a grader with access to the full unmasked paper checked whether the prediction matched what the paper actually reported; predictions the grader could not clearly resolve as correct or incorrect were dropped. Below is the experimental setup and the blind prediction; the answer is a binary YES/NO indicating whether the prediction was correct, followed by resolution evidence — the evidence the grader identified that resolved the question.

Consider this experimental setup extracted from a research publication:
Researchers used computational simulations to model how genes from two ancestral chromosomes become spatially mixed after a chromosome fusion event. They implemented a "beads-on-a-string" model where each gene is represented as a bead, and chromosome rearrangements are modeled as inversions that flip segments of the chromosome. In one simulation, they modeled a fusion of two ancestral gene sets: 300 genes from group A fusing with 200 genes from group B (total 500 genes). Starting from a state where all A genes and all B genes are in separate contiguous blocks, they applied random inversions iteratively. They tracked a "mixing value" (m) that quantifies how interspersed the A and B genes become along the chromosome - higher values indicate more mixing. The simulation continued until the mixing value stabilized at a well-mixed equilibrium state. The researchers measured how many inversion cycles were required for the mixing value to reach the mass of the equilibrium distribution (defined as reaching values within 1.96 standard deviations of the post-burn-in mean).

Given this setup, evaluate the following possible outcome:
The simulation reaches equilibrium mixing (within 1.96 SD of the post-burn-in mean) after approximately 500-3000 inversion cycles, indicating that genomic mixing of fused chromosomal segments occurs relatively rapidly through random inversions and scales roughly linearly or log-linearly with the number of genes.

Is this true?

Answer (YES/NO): NO